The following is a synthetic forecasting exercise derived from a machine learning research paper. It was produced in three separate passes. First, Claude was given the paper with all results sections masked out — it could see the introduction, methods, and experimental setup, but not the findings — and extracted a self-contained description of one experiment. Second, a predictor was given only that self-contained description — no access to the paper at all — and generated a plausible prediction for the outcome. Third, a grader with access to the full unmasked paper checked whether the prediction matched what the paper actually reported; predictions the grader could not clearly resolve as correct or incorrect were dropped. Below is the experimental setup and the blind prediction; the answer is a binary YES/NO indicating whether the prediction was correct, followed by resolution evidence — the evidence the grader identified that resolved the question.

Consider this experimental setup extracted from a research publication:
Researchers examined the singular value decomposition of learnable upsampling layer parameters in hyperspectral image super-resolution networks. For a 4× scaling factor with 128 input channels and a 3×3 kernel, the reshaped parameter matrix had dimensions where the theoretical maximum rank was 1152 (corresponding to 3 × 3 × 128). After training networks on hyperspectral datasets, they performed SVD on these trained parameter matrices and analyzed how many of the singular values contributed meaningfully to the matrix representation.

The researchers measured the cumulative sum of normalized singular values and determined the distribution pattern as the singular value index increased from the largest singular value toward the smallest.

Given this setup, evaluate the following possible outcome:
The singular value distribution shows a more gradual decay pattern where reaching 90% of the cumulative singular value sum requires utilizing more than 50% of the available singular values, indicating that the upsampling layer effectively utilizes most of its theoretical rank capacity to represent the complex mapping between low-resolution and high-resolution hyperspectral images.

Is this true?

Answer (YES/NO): NO